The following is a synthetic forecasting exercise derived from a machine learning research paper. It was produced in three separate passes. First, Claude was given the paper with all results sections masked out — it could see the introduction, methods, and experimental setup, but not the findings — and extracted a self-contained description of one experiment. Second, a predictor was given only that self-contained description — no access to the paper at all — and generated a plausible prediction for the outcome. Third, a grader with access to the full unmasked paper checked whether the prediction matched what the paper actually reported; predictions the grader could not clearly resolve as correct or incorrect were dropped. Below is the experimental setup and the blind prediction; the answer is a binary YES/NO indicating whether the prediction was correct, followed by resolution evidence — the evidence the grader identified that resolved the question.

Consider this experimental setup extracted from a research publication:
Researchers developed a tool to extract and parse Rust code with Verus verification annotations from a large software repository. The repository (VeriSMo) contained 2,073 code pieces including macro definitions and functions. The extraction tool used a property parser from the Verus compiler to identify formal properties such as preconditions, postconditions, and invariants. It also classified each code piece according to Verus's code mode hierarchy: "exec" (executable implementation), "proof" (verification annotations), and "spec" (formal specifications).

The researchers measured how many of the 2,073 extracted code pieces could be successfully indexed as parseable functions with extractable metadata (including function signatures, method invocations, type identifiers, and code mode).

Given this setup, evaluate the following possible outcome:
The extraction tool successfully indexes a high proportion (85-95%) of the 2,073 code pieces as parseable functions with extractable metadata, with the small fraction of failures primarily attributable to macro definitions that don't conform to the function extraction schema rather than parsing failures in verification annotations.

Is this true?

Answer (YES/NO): NO